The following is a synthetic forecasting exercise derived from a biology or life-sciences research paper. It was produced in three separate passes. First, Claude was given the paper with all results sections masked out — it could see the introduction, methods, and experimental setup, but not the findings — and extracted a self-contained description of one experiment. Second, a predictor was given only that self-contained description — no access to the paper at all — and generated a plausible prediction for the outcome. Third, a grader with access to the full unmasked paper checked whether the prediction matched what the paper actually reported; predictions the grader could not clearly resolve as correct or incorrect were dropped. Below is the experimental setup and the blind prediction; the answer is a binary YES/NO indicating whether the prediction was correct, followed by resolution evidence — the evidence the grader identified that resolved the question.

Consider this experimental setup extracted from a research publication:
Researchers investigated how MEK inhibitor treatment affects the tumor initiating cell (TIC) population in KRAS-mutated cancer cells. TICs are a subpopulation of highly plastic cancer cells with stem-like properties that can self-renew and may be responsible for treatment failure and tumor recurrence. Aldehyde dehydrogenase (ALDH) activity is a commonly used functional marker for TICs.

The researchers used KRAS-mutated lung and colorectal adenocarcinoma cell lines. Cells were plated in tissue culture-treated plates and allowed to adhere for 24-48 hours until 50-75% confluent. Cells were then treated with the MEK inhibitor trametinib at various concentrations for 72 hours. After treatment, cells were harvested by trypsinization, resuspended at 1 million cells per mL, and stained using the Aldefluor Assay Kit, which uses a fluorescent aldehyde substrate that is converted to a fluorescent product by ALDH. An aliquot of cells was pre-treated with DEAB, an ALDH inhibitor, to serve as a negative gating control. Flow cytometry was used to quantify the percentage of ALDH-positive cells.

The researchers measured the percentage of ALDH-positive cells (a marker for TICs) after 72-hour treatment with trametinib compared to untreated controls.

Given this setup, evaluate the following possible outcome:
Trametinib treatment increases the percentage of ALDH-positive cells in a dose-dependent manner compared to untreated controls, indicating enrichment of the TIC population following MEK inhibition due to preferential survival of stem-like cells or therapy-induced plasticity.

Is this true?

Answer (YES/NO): NO